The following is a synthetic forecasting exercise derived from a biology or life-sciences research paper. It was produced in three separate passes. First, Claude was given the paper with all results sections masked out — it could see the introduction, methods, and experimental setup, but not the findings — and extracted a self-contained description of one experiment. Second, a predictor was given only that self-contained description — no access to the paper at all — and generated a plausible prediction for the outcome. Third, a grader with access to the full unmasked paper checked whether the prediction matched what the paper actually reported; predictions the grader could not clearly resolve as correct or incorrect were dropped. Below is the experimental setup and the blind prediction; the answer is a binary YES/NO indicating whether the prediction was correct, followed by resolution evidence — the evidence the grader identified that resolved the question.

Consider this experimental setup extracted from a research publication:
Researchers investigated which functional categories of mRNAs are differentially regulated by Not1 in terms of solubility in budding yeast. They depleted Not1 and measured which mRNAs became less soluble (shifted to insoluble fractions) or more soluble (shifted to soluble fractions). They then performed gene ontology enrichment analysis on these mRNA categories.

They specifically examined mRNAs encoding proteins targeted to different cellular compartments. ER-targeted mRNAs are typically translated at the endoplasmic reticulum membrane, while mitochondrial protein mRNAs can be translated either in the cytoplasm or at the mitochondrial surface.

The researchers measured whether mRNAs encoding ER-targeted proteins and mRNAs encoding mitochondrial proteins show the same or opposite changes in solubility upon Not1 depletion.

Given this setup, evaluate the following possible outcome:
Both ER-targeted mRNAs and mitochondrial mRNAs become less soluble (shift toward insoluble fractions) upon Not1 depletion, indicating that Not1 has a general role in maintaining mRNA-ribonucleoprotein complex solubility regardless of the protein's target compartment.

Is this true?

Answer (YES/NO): NO